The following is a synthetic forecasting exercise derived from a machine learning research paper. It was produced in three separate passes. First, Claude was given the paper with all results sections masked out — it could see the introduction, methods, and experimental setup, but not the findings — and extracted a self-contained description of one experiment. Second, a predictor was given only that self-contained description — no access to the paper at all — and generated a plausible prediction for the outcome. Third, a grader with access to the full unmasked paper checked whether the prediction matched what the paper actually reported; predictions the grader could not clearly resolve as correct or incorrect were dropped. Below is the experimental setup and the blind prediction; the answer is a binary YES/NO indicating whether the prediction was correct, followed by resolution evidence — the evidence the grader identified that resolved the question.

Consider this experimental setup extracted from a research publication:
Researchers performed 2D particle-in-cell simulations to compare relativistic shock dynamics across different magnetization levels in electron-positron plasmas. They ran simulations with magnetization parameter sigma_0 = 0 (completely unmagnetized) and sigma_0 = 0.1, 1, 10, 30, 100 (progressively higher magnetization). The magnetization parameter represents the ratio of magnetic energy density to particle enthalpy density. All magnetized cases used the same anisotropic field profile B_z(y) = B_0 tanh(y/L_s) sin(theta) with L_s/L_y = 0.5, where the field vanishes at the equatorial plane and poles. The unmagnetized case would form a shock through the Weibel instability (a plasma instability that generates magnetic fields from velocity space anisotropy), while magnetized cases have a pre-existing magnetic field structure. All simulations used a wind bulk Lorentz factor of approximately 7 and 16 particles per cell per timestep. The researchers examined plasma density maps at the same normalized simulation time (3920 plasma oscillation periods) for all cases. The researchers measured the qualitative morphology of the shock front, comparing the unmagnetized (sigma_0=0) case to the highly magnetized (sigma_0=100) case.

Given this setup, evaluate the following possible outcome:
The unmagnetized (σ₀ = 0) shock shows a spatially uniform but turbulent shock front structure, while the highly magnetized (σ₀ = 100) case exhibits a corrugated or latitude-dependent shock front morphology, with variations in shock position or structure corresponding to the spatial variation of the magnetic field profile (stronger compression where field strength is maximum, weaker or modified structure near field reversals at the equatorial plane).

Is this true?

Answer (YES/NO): NO